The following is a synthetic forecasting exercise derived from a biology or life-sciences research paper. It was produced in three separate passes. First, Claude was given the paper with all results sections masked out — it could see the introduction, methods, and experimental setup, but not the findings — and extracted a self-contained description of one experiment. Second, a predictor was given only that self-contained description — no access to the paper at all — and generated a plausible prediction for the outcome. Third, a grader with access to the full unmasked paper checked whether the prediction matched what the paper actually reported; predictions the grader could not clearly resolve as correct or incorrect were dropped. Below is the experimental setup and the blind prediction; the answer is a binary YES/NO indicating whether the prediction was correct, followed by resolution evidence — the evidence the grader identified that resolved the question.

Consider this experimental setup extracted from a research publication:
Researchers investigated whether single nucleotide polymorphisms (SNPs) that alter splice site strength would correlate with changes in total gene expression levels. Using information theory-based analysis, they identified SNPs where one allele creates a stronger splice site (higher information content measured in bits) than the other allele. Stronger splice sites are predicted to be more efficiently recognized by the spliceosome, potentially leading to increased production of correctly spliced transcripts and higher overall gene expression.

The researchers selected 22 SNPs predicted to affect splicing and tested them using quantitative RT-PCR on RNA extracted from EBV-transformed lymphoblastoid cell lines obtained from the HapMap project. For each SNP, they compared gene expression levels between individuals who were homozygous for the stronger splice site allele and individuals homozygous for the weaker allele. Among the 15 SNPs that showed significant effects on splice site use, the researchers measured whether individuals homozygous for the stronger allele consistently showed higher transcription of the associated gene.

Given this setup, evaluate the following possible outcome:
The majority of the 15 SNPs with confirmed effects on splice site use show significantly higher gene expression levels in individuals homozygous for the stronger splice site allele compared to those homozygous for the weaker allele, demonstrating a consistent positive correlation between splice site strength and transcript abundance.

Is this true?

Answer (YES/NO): NO